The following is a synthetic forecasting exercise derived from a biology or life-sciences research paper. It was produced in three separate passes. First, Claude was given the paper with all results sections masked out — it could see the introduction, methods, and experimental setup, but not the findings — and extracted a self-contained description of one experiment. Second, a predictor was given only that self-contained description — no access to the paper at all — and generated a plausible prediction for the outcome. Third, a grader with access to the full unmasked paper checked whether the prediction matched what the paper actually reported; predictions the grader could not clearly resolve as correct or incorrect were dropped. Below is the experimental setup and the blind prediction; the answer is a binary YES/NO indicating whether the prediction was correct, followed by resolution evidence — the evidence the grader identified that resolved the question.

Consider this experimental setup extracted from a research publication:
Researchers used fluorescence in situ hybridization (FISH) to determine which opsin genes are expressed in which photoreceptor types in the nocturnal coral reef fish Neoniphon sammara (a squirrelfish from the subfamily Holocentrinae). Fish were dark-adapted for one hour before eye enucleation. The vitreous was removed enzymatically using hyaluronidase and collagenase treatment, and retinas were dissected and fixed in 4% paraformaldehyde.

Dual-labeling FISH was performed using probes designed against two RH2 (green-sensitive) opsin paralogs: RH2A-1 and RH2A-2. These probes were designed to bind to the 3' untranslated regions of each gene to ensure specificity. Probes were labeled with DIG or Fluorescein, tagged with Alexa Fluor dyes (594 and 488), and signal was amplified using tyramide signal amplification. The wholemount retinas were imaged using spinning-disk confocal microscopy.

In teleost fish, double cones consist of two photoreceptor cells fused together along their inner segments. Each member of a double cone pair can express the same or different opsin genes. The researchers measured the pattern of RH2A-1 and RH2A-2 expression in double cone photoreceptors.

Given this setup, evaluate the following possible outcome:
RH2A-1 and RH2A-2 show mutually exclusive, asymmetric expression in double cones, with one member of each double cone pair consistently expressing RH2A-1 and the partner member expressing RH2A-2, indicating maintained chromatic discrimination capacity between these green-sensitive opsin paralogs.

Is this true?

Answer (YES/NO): NO